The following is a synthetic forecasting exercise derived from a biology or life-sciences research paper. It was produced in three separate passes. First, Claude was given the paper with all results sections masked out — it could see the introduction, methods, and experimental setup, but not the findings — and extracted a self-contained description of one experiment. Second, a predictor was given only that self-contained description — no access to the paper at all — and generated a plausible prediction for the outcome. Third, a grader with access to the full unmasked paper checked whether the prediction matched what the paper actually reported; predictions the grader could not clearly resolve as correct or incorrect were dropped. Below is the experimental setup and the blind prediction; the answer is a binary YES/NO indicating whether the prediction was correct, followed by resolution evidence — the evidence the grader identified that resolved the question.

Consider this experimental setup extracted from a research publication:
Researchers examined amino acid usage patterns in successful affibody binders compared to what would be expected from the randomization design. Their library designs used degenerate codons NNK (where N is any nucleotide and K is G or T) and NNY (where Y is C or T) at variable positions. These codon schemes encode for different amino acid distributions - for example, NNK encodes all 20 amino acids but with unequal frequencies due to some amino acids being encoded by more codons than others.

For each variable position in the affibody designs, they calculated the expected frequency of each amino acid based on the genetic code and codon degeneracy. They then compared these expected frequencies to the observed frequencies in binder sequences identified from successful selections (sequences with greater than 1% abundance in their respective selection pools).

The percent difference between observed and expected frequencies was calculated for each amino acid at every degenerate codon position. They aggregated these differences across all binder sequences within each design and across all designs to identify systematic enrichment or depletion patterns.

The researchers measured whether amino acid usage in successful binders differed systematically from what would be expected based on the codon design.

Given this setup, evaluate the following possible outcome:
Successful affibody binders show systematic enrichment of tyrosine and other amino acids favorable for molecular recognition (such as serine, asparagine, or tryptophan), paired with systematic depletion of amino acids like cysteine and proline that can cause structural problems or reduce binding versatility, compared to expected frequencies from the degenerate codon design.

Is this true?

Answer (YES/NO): NO